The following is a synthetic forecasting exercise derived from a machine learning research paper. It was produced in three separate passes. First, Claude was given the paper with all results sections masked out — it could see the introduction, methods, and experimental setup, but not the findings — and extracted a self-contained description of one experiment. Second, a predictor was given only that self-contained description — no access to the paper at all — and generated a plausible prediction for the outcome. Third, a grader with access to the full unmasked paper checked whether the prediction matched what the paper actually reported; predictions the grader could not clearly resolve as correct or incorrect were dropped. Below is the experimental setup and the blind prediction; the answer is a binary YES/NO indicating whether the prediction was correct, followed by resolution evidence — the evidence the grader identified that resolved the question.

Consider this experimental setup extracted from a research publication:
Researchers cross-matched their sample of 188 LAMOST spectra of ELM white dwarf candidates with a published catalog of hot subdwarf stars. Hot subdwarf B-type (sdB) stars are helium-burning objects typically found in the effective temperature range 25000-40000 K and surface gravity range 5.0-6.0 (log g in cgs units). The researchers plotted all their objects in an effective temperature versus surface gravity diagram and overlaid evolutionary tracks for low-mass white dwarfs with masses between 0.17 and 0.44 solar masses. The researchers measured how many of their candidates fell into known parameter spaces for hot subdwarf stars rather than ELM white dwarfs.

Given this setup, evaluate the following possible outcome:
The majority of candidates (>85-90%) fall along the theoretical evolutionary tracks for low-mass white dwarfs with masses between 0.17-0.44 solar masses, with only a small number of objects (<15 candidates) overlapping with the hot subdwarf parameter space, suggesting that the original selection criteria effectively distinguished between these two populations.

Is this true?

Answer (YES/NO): NO